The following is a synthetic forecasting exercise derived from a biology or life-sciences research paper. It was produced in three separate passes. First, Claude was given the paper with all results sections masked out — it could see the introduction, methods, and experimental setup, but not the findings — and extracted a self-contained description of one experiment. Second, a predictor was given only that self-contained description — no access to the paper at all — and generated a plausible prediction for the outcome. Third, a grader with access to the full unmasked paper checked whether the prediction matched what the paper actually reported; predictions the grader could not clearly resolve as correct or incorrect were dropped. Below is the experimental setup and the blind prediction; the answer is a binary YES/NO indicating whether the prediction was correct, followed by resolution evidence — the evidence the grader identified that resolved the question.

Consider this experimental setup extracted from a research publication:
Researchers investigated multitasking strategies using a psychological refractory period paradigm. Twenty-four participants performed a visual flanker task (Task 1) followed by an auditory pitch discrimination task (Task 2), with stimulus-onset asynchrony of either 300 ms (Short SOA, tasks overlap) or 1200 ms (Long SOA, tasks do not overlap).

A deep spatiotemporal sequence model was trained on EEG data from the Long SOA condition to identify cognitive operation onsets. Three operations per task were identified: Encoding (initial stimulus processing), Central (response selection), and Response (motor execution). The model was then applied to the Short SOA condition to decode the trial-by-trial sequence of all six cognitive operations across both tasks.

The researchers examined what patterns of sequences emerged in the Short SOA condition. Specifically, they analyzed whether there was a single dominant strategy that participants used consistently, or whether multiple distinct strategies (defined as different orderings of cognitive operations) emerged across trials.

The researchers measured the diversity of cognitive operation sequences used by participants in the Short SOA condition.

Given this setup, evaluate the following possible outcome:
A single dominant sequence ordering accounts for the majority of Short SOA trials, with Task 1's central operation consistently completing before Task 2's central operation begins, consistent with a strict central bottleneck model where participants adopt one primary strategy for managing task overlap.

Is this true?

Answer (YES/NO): NO